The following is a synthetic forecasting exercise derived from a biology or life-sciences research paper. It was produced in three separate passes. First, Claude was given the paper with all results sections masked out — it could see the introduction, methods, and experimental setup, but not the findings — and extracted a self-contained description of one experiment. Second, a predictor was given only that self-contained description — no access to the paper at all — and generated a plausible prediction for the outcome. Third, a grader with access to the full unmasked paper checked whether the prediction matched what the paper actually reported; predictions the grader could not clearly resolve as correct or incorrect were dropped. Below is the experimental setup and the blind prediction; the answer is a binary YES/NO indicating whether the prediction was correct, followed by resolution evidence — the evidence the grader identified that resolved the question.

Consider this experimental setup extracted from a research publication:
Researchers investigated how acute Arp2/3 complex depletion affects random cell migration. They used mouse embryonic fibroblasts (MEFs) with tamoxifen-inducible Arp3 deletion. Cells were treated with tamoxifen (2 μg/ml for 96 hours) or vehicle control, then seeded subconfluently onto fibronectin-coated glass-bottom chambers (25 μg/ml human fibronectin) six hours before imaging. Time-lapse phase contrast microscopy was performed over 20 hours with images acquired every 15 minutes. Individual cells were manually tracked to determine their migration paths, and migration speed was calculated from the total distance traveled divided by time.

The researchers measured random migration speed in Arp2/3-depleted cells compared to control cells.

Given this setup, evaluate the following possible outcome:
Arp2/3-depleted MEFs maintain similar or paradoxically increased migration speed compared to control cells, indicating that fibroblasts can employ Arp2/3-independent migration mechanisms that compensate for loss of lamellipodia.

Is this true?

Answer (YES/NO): NO